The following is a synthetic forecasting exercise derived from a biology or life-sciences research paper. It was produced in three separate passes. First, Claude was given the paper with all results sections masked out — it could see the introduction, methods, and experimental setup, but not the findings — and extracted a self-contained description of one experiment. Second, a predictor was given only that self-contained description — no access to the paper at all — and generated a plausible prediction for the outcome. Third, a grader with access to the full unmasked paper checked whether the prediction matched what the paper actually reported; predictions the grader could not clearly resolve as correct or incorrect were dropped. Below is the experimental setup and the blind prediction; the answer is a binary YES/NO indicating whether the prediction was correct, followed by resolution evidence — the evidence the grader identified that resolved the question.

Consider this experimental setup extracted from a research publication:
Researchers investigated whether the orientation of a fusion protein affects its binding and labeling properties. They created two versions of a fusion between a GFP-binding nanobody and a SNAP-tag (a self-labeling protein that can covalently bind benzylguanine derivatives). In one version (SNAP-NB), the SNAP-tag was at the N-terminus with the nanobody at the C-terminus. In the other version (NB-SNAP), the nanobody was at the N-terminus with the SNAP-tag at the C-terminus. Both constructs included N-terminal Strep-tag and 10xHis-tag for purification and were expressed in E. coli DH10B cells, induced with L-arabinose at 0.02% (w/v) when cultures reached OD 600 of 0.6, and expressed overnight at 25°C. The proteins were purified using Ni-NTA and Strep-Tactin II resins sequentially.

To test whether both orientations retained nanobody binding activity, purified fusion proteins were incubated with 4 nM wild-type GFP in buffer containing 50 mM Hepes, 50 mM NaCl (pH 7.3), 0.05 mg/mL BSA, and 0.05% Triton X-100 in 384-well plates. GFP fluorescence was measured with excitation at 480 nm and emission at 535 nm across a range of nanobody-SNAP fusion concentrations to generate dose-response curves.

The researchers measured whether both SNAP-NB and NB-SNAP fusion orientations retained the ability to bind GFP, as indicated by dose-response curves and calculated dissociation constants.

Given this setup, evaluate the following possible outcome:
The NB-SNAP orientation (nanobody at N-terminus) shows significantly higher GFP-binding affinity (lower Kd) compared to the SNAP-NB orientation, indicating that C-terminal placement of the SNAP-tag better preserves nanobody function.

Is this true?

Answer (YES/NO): NO